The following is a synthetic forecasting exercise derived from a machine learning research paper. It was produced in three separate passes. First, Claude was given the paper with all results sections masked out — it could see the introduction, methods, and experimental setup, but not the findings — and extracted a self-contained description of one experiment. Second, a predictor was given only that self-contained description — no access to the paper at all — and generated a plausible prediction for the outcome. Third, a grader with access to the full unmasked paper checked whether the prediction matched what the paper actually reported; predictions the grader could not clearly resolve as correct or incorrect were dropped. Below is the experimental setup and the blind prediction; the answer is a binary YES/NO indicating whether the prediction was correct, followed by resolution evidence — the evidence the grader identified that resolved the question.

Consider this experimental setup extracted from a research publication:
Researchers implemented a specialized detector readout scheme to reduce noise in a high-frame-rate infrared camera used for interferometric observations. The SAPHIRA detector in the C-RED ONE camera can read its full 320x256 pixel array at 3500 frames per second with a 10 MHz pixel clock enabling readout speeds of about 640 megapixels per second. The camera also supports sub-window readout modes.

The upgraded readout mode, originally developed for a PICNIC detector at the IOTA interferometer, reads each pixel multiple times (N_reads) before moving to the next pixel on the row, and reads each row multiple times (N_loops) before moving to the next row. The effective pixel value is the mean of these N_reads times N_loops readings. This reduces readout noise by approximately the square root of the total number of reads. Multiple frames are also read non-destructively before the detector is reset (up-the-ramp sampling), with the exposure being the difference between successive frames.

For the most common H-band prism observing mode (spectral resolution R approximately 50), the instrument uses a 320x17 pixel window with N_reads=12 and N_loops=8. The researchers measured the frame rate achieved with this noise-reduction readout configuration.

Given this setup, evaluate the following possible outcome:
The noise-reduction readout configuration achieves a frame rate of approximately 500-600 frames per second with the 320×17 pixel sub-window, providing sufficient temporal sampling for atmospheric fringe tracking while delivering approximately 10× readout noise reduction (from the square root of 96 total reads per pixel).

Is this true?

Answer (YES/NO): NO